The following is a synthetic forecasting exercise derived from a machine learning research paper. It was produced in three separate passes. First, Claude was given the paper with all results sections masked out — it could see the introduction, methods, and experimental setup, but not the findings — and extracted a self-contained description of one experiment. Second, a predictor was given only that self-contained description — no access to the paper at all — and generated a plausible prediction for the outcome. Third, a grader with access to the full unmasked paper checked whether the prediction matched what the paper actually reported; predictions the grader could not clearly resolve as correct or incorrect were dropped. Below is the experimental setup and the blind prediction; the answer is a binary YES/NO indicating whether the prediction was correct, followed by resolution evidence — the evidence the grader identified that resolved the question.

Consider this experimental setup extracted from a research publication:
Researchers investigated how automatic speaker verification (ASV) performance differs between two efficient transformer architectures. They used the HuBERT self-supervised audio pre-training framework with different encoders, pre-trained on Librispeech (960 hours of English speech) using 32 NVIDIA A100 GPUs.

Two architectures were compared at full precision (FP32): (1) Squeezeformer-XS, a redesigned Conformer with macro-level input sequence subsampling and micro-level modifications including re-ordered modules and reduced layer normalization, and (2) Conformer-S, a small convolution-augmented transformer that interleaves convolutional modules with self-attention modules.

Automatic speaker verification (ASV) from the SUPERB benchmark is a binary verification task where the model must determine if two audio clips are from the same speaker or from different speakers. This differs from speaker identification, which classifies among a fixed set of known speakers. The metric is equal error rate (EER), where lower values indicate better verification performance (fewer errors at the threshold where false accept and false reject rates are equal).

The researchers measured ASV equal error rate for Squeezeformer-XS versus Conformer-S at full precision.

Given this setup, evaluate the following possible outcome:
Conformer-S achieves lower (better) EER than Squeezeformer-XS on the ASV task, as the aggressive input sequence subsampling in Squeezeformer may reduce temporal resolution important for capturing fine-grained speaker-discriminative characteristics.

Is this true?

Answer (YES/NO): YES